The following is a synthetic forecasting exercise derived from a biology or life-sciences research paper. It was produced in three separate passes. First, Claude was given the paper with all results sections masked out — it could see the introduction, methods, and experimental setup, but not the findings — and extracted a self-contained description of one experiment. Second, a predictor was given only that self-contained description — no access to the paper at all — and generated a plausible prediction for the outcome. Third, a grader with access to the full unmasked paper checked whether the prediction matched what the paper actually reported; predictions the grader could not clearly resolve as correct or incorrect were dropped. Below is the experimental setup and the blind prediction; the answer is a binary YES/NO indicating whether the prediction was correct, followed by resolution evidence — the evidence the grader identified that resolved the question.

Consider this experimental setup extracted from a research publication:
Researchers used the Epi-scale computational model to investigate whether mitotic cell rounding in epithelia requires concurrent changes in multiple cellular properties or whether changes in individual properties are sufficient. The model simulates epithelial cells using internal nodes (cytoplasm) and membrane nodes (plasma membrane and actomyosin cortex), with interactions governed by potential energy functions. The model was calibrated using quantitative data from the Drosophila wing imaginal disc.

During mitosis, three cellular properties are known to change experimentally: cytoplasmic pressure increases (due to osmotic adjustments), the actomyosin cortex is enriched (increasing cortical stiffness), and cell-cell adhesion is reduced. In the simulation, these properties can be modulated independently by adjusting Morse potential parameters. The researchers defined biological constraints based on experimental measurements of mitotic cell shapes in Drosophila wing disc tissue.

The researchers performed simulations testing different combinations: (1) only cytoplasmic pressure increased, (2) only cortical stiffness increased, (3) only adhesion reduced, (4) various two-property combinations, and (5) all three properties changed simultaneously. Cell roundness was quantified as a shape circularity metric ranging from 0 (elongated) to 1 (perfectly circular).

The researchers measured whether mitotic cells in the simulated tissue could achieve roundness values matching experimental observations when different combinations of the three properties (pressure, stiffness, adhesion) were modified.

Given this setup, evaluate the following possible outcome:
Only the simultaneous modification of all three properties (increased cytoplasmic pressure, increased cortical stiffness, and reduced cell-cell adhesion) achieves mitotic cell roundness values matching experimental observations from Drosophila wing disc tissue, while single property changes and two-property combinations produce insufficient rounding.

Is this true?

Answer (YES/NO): YES